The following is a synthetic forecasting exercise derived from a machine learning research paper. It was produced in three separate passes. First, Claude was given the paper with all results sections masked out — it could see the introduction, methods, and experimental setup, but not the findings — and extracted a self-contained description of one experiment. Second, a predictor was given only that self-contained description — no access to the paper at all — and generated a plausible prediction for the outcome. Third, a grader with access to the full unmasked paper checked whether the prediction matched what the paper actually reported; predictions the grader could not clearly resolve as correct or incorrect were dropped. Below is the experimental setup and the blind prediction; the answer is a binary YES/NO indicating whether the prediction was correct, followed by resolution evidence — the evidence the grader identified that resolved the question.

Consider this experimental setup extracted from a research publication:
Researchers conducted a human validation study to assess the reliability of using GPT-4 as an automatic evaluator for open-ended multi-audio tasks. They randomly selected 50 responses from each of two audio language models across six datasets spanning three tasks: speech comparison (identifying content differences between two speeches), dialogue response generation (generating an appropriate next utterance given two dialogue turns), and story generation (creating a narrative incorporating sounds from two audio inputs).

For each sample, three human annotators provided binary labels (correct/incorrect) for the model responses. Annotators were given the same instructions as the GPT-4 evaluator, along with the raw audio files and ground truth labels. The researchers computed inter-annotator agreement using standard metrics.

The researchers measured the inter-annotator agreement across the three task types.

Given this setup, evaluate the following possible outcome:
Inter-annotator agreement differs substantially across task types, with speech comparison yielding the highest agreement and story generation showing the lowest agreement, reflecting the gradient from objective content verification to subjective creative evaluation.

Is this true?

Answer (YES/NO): NO